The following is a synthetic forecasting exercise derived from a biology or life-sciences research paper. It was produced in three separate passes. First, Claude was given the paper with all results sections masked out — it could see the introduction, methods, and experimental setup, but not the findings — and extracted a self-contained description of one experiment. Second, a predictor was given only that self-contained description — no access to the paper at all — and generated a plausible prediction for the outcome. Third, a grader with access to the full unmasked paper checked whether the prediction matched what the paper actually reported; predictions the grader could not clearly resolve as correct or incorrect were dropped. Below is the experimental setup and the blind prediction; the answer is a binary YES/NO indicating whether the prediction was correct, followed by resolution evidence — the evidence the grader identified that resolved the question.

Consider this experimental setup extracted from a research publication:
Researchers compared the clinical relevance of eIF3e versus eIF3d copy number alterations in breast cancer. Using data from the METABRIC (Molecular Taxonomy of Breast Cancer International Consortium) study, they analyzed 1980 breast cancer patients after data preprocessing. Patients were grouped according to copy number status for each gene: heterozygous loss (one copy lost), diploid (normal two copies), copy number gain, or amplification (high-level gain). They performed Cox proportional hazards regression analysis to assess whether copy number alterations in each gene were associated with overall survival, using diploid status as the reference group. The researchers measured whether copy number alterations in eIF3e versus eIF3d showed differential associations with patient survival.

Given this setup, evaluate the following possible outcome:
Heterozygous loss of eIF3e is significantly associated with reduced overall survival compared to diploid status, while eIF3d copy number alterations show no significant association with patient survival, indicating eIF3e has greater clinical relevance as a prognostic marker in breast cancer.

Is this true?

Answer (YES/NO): NO